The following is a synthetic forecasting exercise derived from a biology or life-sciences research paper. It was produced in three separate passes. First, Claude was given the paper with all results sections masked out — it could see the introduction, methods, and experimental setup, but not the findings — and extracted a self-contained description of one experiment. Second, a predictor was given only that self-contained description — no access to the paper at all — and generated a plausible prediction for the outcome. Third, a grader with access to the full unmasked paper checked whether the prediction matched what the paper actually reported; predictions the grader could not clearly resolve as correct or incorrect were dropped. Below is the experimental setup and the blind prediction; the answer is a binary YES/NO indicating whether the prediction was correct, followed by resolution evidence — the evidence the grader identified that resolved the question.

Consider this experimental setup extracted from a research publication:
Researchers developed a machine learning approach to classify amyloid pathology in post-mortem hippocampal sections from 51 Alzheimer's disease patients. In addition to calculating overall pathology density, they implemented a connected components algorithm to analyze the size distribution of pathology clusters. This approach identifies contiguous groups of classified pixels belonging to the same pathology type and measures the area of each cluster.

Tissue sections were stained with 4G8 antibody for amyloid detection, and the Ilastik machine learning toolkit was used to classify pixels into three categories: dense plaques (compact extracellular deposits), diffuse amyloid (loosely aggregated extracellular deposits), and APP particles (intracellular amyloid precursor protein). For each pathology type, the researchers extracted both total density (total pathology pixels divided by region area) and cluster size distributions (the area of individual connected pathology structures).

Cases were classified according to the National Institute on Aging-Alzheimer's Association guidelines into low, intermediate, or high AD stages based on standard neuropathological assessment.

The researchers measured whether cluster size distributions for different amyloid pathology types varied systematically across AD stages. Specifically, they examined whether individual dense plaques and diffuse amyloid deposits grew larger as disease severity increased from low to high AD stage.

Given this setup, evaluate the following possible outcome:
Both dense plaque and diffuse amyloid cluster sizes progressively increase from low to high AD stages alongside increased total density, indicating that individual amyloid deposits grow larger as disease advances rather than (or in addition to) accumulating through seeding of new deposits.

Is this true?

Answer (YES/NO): NO